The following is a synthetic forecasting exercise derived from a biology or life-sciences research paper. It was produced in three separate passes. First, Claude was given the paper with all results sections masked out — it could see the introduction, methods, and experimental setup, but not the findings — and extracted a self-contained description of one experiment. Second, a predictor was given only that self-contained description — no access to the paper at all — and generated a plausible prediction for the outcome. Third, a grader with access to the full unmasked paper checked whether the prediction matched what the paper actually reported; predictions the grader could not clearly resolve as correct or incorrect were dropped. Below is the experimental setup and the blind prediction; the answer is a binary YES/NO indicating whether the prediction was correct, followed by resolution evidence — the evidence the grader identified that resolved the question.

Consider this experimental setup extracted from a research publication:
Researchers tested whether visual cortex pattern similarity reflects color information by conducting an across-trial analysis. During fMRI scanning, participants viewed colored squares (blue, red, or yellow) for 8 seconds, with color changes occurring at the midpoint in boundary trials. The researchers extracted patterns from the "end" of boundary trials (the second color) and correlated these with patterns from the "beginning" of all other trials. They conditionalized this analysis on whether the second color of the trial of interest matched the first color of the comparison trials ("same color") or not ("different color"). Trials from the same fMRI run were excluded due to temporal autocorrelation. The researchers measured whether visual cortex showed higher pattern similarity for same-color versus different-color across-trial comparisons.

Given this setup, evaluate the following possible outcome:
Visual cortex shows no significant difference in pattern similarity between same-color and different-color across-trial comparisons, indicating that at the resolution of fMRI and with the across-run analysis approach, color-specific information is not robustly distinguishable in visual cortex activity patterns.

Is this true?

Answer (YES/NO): NO